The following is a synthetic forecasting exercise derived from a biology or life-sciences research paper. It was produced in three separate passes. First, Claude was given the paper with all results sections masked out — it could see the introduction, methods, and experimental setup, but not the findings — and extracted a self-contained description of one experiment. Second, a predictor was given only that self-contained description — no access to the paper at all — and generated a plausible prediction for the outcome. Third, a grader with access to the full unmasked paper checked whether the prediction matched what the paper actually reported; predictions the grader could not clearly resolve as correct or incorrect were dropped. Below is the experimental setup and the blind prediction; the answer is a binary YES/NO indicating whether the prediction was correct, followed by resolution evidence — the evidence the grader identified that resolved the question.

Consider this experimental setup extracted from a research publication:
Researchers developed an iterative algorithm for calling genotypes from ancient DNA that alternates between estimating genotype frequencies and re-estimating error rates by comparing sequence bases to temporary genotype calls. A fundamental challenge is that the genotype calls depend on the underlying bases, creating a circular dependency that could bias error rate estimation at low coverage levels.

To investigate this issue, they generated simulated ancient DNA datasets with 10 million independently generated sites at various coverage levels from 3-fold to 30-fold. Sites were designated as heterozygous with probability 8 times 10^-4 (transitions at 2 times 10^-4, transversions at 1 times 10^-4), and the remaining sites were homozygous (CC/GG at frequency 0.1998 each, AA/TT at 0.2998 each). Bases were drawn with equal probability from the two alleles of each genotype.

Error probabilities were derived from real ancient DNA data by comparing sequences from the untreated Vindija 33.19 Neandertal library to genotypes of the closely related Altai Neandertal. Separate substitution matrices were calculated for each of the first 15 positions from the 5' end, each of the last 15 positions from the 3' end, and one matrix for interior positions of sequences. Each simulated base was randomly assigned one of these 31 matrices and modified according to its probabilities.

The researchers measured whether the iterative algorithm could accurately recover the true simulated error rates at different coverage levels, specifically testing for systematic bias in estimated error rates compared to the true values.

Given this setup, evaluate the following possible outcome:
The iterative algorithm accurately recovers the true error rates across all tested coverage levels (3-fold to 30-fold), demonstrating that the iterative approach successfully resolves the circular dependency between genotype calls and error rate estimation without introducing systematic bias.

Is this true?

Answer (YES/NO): NO